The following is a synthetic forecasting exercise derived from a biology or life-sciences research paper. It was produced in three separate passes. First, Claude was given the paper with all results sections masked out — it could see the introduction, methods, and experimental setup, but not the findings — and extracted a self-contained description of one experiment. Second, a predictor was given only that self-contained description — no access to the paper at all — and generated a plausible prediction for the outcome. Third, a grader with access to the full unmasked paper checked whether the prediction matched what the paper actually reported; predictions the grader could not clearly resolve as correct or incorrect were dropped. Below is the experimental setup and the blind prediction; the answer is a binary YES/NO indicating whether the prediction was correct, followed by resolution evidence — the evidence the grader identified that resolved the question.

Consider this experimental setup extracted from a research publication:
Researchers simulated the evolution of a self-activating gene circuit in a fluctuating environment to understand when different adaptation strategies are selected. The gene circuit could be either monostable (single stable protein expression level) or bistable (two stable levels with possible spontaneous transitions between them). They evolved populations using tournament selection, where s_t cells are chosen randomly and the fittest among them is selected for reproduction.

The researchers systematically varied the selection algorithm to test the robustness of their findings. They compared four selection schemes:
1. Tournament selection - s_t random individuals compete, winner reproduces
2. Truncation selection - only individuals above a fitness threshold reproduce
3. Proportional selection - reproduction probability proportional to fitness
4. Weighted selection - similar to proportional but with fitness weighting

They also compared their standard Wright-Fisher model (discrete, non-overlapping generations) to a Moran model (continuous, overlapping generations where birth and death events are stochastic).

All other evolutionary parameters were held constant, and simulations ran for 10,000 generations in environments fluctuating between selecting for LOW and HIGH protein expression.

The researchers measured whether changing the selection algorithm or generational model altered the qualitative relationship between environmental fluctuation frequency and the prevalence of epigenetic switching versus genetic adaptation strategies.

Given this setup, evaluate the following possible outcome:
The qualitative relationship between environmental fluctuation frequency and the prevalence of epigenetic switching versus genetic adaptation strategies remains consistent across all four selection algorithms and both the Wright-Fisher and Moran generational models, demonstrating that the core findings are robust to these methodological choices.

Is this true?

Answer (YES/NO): YES